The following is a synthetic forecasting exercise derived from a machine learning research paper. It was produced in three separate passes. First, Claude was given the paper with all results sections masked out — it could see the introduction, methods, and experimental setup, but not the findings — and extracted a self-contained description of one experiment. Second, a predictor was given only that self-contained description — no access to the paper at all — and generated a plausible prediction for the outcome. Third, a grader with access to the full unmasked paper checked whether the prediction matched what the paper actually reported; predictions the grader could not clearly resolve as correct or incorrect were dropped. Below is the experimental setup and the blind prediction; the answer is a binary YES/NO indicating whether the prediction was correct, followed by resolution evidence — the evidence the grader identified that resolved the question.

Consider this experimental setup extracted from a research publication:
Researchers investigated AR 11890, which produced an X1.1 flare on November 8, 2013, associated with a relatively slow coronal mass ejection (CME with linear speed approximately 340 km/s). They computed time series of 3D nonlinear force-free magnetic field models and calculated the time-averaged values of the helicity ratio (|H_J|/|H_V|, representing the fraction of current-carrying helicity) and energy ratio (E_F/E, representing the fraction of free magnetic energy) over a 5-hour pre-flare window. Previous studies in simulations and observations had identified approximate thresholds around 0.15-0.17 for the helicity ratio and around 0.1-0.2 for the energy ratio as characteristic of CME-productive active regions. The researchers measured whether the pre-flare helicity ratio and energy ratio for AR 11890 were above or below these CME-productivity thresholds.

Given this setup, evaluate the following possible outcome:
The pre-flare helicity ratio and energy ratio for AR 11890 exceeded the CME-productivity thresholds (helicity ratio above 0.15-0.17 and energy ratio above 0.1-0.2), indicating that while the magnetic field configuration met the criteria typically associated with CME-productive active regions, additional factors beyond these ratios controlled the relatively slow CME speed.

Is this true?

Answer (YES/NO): NO